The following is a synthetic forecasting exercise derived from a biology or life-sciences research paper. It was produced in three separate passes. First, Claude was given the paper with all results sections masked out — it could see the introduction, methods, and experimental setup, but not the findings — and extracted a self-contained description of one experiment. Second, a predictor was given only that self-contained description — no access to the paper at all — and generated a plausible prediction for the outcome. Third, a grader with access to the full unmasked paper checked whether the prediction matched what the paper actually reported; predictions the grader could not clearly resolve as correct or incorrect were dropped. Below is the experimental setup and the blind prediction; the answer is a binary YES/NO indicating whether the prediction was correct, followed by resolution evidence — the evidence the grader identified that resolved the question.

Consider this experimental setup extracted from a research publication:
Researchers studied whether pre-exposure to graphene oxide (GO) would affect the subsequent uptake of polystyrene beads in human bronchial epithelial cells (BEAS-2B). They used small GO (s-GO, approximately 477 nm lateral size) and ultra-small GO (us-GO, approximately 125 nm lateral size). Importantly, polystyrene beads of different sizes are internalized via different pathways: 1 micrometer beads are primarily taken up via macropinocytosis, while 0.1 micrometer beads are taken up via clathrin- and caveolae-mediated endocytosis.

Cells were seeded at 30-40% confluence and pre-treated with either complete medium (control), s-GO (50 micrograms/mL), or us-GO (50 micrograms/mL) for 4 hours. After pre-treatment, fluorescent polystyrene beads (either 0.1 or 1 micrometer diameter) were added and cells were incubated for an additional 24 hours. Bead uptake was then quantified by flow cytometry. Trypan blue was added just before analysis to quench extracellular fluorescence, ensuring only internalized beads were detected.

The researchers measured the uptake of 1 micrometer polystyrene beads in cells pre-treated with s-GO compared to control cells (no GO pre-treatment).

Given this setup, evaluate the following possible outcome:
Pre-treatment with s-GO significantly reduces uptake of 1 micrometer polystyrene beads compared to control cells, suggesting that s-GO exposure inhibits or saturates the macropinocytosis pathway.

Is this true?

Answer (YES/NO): YES